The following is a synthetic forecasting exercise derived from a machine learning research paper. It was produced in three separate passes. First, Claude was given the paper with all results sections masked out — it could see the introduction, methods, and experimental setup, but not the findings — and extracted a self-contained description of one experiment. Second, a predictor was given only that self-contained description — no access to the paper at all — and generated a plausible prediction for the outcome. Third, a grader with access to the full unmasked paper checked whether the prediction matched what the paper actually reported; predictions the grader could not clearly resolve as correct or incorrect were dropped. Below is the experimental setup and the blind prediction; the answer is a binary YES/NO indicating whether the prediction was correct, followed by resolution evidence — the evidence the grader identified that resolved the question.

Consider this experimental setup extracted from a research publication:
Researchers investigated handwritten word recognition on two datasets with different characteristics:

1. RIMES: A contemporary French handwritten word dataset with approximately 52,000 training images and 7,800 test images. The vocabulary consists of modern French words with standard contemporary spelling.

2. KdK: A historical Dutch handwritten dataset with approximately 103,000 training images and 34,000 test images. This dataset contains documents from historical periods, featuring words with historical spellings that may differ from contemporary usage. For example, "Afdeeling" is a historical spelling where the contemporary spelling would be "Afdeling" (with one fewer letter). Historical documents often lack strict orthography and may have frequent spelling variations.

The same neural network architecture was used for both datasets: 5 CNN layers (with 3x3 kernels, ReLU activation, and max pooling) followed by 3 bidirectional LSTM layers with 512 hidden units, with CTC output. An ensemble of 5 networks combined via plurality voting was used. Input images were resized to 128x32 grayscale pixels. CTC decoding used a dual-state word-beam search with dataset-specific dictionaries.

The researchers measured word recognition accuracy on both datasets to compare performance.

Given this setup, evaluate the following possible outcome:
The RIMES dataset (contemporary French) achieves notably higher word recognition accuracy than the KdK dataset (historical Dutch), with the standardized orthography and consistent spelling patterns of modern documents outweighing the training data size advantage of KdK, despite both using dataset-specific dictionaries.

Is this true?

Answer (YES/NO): NO